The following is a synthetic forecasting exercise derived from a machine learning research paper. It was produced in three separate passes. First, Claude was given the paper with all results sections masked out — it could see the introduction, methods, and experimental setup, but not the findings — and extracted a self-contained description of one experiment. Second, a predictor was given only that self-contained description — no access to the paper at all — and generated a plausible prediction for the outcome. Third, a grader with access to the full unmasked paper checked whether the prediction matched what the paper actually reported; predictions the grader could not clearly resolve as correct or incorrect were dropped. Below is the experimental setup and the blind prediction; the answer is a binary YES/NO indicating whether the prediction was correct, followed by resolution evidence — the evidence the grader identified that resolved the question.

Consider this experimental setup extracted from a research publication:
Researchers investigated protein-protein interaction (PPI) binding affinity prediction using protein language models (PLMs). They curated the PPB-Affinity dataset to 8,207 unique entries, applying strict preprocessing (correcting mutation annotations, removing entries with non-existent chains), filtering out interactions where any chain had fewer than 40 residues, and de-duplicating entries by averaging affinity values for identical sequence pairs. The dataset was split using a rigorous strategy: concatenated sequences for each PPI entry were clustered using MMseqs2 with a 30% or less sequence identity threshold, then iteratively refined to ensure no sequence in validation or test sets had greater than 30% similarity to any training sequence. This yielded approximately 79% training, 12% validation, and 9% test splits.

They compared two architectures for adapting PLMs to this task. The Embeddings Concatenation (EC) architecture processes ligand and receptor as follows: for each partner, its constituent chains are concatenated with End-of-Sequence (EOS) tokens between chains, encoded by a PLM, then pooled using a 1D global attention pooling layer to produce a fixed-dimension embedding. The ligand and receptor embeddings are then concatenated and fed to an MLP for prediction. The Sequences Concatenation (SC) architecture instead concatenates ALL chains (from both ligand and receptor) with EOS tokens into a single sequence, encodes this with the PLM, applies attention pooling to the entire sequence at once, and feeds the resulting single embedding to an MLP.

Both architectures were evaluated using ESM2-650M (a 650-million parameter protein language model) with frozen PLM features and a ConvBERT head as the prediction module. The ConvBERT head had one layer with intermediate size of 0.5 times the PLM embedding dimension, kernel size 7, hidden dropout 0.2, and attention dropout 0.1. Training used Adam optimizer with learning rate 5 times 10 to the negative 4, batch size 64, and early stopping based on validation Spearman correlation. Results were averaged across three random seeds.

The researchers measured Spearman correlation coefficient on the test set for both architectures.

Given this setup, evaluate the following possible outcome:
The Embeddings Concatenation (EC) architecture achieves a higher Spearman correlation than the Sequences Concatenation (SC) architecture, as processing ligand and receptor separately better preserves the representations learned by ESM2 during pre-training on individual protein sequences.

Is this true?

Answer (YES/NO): YES